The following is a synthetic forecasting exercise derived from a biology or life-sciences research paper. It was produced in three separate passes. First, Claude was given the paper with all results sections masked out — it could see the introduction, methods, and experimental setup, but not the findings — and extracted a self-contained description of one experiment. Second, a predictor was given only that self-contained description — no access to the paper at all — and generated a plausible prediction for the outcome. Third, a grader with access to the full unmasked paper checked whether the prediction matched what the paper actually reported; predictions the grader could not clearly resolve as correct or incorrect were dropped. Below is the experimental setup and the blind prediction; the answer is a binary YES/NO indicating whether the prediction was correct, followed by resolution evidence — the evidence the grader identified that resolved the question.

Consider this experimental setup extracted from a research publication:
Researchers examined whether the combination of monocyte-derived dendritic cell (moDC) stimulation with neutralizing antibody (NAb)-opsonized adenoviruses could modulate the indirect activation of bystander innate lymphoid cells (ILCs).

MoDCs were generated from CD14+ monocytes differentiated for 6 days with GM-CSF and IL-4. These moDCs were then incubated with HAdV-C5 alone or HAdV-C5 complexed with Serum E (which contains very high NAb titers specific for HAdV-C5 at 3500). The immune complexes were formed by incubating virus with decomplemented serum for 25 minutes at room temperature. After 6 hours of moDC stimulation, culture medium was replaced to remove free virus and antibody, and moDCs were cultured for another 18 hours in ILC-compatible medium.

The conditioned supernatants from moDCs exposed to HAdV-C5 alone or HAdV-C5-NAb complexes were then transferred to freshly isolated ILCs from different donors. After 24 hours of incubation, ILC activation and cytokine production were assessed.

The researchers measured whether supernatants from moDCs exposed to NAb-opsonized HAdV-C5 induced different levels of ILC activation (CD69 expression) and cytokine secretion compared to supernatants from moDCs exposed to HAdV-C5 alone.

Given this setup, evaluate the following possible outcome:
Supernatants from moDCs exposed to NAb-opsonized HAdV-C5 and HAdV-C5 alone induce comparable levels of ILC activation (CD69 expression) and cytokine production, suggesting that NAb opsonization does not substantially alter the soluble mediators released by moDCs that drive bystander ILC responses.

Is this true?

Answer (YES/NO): NO